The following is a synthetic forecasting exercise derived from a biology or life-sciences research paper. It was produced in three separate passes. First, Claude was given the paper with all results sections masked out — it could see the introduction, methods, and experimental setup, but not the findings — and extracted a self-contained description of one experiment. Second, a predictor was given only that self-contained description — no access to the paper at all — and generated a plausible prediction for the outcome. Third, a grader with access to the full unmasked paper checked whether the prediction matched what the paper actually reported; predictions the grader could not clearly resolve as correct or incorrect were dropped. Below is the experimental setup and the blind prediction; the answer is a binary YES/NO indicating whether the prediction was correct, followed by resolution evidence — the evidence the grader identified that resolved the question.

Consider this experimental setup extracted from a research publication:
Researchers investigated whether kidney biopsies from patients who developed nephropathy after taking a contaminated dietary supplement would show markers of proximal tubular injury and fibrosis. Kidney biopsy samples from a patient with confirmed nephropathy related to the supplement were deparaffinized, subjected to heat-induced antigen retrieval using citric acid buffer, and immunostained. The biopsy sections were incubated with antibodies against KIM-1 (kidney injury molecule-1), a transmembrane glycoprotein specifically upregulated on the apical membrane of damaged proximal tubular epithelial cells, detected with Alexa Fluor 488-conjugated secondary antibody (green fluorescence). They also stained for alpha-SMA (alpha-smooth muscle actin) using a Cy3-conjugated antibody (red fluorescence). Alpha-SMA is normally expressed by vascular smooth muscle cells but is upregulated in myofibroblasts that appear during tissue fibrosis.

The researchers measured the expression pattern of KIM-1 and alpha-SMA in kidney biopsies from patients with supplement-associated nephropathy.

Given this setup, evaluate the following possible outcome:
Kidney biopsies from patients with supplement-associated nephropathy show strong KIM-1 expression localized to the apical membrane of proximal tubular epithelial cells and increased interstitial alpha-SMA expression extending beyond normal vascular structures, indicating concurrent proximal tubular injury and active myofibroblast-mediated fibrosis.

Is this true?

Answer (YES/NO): YES